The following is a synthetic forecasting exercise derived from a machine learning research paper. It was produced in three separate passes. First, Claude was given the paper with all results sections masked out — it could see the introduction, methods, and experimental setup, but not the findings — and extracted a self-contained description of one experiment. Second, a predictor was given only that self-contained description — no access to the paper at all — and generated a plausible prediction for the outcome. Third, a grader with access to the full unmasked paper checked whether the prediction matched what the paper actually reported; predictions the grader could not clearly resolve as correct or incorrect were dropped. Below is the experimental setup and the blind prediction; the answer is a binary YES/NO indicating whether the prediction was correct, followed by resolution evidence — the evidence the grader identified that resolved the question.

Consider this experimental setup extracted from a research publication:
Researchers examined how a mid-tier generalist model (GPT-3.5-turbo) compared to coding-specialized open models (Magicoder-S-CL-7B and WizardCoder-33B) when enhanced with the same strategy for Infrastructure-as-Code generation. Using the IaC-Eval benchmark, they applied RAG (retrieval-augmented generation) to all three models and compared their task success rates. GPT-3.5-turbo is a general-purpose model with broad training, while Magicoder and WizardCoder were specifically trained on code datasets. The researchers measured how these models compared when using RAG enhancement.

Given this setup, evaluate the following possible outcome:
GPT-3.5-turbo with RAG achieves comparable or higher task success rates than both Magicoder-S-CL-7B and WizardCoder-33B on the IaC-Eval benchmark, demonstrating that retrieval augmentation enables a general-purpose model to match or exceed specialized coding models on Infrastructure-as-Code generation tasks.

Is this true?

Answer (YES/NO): YES